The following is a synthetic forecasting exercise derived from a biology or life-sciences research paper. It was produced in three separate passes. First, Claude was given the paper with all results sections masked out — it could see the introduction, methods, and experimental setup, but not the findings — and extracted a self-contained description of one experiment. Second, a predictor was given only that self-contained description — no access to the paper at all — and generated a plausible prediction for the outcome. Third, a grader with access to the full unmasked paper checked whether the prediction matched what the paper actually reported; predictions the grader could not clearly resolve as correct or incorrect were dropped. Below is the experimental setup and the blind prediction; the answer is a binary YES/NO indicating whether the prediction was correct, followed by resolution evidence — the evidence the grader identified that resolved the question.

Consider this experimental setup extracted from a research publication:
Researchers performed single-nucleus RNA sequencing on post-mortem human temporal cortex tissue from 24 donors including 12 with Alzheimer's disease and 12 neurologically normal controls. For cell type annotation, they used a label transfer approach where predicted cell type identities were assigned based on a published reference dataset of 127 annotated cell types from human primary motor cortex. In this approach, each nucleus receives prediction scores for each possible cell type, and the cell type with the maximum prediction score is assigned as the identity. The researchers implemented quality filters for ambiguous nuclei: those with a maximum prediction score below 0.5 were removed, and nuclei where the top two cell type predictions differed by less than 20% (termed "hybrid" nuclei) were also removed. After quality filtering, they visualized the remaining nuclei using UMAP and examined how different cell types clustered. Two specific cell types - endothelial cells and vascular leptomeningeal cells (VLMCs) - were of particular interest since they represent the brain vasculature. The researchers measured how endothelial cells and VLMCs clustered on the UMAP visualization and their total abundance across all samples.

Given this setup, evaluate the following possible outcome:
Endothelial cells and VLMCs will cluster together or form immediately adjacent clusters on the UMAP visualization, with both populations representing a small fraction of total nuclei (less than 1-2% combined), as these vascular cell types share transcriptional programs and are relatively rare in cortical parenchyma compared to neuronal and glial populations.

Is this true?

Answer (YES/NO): NO